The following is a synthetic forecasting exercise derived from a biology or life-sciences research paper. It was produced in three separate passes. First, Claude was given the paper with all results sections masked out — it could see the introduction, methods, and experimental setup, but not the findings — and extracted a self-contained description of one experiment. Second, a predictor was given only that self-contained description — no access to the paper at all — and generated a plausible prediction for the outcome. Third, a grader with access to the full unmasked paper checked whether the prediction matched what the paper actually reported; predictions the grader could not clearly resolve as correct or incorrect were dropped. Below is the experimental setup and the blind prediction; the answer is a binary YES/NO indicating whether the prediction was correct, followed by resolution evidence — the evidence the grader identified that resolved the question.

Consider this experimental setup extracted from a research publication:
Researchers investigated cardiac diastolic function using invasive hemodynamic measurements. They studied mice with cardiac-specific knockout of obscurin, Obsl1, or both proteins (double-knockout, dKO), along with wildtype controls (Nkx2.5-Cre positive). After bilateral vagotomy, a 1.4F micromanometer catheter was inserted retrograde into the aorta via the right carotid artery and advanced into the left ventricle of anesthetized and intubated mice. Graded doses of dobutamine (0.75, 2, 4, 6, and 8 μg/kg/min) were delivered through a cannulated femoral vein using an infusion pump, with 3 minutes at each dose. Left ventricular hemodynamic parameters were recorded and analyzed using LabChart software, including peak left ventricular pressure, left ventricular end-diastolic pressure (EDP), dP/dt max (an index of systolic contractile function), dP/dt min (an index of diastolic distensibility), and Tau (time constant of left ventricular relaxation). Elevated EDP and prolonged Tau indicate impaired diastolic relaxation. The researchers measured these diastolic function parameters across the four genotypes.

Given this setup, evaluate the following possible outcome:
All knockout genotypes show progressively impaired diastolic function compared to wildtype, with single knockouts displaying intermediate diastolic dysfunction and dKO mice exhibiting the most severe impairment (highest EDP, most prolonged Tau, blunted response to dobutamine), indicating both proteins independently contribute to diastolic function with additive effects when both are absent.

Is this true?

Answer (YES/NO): NO